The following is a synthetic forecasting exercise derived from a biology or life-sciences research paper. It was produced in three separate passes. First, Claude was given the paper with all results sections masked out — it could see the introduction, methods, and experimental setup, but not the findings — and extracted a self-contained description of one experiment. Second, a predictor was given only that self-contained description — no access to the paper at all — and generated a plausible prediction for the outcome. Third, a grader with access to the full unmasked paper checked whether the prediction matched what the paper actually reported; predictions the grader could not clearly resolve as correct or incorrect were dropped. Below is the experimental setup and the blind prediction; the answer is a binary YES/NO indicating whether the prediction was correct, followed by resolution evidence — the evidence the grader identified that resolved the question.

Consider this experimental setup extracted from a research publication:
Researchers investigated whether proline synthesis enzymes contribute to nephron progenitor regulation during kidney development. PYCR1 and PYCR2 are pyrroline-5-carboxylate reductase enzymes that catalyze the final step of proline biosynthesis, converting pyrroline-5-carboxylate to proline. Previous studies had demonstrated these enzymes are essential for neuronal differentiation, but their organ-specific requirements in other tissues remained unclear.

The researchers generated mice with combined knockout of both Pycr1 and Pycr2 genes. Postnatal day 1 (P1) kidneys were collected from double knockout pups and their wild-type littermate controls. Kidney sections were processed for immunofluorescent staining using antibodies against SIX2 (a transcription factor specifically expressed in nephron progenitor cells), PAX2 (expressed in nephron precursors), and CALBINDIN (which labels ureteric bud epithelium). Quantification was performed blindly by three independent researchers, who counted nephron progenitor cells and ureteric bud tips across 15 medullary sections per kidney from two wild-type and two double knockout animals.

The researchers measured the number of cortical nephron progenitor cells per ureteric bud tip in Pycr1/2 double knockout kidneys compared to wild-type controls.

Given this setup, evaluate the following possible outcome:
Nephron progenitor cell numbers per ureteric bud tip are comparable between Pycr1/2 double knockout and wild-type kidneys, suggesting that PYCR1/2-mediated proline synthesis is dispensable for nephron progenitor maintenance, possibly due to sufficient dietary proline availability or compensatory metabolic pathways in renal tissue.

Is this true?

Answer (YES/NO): NO